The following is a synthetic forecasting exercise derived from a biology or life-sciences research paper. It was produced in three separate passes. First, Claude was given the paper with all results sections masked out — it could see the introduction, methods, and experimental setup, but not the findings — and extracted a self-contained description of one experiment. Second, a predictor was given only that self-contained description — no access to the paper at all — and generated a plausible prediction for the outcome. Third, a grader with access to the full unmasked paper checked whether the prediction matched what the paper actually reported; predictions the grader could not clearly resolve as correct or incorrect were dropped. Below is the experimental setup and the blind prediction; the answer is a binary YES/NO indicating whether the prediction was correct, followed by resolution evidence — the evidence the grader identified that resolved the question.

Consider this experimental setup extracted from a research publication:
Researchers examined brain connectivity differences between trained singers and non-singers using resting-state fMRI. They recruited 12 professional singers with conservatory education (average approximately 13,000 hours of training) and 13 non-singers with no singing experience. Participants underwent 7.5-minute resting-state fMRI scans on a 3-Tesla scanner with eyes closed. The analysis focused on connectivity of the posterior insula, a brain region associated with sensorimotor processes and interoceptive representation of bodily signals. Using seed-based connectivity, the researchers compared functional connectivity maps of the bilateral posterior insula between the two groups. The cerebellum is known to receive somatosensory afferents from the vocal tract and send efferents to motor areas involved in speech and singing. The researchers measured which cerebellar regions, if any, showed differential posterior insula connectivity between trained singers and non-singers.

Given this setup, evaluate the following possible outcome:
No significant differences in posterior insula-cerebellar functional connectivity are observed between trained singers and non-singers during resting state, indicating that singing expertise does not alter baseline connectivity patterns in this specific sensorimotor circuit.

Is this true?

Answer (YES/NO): NO